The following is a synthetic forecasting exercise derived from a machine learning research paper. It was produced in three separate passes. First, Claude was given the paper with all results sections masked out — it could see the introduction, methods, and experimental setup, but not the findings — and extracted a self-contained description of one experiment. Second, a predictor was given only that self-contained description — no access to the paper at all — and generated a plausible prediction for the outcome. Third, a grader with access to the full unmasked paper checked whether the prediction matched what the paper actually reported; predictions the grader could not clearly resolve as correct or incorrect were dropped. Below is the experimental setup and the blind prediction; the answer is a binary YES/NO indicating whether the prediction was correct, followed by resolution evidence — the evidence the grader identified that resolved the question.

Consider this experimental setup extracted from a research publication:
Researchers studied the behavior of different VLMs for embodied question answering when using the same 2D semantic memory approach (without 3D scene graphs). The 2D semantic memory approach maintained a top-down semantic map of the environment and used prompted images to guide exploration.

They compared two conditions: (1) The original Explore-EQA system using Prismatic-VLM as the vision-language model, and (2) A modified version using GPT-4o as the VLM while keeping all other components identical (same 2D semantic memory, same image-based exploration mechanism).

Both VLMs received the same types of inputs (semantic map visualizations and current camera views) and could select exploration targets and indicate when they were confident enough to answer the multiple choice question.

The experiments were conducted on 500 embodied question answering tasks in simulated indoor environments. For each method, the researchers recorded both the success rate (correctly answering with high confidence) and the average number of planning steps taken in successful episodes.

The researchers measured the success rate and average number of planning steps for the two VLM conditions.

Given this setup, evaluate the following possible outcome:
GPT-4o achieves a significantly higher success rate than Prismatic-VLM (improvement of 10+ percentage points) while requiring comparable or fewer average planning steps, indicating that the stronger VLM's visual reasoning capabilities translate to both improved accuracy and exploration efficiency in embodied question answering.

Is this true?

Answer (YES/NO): NO